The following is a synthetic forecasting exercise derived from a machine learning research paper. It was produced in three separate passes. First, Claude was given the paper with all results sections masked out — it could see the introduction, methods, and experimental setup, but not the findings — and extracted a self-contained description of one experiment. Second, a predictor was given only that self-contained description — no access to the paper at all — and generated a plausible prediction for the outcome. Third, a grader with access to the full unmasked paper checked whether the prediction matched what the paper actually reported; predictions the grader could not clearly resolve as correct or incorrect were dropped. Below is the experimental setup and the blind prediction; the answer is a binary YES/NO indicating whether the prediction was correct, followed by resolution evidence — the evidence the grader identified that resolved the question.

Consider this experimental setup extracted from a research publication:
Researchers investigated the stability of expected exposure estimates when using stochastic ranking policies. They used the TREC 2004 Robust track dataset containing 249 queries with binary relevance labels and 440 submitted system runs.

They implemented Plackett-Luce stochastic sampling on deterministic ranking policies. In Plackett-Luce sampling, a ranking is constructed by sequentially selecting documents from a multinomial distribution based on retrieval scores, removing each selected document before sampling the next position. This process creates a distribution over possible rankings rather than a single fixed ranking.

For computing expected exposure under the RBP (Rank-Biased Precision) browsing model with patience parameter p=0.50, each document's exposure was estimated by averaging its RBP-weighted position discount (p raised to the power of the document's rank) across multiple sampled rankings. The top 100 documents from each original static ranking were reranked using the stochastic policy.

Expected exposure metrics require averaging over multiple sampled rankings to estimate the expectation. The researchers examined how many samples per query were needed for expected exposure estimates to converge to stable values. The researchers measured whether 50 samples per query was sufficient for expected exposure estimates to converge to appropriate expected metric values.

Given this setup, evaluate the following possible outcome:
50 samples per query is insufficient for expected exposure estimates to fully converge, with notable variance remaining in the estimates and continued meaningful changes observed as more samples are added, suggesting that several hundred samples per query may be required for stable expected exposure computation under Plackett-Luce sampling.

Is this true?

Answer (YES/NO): NO